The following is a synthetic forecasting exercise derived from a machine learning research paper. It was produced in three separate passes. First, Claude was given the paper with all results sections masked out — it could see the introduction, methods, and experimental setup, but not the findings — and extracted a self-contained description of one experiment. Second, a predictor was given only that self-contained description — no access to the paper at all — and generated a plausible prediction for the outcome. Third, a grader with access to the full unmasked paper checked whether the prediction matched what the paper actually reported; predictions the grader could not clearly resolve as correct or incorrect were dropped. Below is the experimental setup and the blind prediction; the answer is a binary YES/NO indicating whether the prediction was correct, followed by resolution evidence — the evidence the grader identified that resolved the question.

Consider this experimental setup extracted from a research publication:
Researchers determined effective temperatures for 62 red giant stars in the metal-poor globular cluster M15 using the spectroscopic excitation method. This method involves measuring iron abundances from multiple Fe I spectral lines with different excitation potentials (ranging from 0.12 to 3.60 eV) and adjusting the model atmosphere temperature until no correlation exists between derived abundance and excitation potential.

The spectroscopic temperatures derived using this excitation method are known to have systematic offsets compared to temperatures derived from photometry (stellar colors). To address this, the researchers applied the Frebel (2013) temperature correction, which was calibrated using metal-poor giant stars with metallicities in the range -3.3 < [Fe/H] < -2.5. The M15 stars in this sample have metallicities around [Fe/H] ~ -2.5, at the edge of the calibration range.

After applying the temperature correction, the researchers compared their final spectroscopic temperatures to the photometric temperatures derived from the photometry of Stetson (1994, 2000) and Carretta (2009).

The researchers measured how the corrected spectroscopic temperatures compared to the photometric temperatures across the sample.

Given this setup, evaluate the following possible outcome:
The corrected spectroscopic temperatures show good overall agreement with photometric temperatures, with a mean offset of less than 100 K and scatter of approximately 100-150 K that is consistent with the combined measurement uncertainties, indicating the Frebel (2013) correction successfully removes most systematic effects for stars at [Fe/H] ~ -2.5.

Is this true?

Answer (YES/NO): NO